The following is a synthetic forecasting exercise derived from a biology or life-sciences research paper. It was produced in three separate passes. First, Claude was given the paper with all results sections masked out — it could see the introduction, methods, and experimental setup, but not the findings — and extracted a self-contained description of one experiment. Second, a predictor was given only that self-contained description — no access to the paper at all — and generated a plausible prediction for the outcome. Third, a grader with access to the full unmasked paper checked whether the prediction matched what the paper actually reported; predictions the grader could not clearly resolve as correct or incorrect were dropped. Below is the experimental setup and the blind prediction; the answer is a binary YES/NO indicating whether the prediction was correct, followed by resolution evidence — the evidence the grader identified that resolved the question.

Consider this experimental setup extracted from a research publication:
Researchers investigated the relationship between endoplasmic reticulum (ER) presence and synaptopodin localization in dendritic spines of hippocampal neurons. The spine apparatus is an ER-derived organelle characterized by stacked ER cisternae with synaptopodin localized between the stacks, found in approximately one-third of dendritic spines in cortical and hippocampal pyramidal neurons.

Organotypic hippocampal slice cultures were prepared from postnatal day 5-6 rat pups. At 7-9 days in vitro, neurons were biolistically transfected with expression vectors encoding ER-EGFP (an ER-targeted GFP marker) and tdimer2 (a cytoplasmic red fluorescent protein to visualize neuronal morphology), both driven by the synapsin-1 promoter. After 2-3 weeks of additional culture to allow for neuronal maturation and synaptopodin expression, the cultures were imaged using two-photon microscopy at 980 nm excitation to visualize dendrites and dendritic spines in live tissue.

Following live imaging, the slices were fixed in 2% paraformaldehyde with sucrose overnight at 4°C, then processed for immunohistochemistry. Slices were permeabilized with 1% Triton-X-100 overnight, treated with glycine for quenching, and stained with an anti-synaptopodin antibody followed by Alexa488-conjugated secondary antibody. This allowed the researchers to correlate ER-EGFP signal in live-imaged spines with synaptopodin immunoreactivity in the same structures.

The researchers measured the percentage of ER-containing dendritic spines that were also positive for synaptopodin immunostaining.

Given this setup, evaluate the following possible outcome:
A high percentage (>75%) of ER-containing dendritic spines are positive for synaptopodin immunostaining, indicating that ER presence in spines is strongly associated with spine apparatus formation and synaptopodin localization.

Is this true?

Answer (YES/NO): NO